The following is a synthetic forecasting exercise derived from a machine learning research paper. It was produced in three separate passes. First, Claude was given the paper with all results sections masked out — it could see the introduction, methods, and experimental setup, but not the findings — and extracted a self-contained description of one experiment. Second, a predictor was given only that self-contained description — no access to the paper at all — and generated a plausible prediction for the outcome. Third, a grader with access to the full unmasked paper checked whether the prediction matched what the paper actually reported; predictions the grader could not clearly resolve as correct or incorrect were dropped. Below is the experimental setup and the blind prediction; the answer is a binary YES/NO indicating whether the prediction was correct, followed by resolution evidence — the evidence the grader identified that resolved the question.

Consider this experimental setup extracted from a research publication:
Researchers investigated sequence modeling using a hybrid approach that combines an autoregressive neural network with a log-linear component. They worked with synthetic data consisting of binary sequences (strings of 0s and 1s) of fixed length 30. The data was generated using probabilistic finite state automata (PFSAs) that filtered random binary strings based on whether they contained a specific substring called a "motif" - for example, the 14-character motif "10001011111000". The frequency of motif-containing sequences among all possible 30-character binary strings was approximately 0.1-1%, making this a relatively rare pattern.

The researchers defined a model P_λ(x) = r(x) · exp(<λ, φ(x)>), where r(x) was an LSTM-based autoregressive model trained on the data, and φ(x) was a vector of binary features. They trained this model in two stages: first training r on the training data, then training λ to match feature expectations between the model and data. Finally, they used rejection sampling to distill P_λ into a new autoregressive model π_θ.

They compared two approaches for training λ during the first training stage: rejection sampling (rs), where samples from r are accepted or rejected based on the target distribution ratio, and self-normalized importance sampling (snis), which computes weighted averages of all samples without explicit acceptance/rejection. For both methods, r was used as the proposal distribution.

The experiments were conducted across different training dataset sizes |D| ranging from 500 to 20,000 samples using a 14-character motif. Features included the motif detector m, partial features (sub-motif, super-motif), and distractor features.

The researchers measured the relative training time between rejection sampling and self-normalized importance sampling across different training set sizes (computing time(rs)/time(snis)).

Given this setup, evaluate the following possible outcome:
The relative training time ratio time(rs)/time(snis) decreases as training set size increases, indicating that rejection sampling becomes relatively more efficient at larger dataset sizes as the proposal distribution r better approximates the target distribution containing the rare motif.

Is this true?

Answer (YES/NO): NO